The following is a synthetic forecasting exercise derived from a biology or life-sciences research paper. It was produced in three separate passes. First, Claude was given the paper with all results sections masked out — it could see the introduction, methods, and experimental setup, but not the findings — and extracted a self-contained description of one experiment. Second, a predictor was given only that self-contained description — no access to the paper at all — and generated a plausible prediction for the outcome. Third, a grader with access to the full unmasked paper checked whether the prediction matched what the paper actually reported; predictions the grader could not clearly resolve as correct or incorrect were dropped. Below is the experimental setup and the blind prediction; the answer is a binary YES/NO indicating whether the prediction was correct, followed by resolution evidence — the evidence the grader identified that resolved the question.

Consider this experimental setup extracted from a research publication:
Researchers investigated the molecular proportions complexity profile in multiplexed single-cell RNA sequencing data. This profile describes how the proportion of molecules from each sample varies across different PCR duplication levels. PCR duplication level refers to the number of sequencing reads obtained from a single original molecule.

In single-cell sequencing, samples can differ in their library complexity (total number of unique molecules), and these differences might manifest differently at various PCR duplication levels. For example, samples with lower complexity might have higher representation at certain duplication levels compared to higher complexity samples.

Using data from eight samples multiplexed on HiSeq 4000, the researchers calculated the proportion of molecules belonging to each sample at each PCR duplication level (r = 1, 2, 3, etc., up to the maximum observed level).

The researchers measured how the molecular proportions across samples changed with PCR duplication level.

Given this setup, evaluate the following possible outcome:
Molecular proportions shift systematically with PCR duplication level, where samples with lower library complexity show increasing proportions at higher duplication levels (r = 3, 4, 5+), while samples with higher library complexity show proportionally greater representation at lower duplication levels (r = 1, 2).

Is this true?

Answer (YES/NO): NO